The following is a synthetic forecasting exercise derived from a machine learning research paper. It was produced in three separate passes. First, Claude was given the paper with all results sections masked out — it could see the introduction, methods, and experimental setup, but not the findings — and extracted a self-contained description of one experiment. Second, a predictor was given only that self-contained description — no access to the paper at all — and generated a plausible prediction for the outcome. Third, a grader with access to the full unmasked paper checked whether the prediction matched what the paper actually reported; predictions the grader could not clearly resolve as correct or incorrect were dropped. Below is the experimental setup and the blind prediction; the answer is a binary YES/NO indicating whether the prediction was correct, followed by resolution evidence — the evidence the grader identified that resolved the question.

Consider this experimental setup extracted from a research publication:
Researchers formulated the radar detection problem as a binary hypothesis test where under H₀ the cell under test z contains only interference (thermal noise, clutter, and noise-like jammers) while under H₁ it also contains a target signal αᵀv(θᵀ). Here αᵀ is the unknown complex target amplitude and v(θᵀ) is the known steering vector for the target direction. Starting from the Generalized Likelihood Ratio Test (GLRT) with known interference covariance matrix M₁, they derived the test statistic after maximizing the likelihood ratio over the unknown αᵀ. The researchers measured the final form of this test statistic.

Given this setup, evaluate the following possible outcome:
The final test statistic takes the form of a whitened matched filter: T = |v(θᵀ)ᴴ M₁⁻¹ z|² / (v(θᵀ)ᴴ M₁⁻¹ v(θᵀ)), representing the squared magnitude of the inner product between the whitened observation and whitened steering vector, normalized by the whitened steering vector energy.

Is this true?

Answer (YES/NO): YES